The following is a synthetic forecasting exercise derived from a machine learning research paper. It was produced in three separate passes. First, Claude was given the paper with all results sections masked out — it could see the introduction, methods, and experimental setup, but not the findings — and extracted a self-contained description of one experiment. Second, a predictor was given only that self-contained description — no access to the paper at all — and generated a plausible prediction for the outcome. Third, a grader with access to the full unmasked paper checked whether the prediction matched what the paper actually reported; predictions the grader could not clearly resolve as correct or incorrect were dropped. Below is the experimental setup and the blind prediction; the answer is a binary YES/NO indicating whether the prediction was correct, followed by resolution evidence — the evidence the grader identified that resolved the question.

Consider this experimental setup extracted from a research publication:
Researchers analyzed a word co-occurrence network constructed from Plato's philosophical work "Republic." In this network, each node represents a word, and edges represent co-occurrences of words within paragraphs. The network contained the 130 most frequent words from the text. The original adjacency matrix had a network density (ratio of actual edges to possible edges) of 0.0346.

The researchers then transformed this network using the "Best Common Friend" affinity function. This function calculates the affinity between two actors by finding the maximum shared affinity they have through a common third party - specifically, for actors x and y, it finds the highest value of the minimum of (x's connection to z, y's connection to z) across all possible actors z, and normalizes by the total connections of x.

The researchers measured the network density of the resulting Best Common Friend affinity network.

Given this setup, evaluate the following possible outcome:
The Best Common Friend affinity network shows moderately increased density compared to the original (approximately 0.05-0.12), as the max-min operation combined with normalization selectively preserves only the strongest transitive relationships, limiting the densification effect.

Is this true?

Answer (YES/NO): NO